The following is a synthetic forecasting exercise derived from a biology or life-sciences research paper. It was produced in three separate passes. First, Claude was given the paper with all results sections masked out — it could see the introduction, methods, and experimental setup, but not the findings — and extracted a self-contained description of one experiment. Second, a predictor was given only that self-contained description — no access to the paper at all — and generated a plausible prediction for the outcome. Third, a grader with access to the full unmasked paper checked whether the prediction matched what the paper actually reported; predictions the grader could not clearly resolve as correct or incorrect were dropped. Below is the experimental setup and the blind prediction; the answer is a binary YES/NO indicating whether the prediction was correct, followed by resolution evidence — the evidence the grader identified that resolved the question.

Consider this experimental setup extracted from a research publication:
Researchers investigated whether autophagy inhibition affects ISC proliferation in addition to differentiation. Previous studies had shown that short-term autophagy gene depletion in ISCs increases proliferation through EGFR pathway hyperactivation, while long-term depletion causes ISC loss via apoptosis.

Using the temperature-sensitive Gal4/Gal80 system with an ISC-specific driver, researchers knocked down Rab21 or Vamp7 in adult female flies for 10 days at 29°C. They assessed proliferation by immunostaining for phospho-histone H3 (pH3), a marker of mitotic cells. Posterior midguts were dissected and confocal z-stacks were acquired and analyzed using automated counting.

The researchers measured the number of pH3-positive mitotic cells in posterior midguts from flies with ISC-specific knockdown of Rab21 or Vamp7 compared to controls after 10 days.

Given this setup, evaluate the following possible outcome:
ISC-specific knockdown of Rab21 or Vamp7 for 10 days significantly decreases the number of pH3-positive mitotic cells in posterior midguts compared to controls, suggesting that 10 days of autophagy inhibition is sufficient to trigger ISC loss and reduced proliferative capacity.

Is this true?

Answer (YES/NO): NO